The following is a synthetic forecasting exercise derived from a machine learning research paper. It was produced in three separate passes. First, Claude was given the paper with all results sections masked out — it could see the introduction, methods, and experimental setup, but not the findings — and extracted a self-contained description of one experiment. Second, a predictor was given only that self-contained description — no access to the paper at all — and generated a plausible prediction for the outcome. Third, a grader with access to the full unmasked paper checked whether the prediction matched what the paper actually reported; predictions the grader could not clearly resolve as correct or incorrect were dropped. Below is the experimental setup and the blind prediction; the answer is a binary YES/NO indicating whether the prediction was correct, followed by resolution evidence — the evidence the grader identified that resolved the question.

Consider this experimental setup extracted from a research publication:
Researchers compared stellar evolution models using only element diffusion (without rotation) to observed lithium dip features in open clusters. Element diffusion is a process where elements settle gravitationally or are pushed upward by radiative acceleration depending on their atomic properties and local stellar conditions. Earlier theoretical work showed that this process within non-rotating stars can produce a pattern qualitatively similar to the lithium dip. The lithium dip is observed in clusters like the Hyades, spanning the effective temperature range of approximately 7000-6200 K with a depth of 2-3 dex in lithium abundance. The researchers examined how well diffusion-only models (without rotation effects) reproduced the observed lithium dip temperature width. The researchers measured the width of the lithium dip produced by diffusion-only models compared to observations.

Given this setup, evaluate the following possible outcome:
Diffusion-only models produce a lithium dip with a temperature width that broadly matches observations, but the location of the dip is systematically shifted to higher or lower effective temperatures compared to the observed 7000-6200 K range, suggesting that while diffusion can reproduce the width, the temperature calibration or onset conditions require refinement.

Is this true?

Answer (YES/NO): NO